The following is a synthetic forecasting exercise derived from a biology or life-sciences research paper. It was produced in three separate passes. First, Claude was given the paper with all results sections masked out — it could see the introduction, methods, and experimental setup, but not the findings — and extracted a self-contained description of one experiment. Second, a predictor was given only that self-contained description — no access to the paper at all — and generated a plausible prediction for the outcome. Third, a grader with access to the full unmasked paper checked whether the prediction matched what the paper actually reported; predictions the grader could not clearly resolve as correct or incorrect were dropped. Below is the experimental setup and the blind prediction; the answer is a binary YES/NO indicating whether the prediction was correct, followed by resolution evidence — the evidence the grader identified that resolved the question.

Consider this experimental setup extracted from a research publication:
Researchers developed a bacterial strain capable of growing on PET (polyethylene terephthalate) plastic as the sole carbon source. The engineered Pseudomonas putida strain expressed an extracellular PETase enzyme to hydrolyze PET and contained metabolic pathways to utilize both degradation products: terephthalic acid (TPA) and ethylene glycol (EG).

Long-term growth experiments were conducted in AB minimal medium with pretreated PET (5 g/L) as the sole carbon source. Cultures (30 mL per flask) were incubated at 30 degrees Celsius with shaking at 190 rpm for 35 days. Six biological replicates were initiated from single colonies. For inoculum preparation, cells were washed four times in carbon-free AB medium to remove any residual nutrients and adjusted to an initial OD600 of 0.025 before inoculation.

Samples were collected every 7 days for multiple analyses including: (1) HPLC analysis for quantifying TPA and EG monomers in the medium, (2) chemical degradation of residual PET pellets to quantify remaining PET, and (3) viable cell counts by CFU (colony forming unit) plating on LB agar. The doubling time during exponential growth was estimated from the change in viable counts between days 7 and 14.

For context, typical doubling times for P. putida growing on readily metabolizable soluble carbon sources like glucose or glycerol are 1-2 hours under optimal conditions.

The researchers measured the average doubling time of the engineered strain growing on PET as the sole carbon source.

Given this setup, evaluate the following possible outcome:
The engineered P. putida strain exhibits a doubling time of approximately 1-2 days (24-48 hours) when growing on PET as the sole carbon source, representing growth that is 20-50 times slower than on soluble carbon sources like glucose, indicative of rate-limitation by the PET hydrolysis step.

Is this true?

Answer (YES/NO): NO